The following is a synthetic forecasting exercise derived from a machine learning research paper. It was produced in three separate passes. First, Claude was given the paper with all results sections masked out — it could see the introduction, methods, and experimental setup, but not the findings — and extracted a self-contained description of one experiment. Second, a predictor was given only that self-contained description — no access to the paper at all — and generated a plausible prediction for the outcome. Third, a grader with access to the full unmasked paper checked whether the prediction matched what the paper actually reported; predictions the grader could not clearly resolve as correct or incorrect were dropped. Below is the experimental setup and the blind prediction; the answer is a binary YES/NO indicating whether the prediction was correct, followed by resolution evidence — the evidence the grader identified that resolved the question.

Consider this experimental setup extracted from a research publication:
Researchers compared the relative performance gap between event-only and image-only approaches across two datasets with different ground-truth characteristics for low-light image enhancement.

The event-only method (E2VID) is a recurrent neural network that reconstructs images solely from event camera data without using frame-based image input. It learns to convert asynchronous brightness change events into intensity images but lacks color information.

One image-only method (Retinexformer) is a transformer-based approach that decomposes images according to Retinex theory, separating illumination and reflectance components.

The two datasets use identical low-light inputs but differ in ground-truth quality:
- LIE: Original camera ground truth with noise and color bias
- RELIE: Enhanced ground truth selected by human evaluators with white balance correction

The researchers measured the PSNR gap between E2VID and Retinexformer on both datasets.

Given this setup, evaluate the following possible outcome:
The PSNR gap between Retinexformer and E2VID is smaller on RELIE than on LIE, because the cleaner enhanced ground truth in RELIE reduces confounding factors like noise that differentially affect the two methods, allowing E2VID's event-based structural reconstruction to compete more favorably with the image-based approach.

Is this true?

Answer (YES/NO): YES